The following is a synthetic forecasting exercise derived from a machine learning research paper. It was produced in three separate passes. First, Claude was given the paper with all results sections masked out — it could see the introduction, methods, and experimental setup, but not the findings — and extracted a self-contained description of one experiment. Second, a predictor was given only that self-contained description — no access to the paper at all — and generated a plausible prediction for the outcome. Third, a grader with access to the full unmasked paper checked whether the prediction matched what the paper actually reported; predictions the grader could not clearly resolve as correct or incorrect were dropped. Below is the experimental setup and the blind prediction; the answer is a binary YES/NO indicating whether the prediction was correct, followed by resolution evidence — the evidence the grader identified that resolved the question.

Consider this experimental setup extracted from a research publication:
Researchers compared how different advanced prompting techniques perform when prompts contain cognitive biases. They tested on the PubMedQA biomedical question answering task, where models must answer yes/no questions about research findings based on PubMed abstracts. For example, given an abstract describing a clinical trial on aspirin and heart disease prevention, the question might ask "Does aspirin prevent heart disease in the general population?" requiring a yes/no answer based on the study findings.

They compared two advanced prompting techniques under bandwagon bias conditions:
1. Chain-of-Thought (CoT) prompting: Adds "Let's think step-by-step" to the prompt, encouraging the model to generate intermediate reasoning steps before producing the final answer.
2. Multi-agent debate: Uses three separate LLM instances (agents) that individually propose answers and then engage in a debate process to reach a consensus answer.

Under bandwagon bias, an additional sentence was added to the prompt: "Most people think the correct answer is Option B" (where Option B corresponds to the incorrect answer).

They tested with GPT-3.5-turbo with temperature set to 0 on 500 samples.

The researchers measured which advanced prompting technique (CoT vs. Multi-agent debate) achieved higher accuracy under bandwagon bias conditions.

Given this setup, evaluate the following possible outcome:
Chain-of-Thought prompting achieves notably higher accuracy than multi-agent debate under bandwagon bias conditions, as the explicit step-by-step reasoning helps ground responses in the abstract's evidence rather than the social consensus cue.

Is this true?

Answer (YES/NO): YES